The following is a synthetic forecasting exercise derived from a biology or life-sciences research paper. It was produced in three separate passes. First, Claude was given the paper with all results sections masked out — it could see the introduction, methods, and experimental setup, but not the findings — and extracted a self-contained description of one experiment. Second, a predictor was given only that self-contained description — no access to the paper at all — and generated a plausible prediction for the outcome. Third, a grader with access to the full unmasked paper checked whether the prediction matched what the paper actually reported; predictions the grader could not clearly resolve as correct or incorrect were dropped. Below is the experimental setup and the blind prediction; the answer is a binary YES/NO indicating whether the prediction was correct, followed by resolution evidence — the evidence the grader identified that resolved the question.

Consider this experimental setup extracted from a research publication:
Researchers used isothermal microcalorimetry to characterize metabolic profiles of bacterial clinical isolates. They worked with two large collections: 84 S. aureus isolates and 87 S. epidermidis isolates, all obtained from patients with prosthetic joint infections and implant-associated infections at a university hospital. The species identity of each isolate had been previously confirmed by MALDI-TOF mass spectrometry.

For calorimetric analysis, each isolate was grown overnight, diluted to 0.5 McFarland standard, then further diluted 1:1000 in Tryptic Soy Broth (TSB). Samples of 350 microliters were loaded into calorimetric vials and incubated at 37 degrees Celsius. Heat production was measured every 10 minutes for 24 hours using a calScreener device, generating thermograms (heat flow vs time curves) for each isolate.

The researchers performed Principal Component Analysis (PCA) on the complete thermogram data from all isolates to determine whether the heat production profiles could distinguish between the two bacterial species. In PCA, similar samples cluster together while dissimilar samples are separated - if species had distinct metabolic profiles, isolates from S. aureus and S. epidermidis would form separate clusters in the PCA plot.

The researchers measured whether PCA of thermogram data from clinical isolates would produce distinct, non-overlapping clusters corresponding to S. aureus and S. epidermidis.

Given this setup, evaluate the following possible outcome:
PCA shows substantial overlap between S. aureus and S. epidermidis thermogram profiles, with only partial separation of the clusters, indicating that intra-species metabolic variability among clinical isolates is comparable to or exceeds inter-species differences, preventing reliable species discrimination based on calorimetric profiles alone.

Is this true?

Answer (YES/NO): YES